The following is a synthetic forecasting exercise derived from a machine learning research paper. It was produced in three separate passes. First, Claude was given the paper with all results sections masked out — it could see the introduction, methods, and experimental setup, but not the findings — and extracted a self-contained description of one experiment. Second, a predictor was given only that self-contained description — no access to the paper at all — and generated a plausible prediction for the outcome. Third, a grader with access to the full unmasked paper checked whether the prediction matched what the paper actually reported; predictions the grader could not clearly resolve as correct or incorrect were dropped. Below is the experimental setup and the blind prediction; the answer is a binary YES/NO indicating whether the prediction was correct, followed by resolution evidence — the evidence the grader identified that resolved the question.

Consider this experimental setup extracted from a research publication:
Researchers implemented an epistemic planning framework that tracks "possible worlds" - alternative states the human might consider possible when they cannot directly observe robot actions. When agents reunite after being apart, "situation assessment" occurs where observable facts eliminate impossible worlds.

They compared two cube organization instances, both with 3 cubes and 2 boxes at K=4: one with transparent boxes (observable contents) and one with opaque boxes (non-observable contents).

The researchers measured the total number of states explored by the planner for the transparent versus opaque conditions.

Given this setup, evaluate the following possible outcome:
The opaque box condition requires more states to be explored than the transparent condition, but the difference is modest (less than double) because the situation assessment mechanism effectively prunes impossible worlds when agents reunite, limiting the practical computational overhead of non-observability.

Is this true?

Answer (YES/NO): YES